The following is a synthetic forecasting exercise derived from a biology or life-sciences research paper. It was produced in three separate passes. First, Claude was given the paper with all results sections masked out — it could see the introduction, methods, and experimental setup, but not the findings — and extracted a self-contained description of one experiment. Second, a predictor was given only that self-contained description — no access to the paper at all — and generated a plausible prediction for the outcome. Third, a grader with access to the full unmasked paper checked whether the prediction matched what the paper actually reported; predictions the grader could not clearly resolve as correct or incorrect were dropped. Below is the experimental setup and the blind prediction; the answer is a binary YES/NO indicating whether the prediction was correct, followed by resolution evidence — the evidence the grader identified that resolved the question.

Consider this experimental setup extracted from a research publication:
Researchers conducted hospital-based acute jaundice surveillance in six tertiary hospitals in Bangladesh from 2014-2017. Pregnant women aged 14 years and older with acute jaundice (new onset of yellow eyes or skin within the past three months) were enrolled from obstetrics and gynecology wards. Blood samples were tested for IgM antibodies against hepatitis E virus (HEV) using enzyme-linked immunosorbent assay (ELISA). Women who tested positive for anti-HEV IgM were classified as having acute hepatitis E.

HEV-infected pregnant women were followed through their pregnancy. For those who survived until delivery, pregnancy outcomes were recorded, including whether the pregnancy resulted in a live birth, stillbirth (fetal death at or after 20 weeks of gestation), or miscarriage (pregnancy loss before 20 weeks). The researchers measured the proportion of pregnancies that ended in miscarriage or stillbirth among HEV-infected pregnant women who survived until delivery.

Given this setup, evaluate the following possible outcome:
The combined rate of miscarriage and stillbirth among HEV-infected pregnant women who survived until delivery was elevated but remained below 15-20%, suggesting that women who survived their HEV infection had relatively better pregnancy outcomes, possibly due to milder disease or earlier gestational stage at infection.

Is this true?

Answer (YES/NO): NO